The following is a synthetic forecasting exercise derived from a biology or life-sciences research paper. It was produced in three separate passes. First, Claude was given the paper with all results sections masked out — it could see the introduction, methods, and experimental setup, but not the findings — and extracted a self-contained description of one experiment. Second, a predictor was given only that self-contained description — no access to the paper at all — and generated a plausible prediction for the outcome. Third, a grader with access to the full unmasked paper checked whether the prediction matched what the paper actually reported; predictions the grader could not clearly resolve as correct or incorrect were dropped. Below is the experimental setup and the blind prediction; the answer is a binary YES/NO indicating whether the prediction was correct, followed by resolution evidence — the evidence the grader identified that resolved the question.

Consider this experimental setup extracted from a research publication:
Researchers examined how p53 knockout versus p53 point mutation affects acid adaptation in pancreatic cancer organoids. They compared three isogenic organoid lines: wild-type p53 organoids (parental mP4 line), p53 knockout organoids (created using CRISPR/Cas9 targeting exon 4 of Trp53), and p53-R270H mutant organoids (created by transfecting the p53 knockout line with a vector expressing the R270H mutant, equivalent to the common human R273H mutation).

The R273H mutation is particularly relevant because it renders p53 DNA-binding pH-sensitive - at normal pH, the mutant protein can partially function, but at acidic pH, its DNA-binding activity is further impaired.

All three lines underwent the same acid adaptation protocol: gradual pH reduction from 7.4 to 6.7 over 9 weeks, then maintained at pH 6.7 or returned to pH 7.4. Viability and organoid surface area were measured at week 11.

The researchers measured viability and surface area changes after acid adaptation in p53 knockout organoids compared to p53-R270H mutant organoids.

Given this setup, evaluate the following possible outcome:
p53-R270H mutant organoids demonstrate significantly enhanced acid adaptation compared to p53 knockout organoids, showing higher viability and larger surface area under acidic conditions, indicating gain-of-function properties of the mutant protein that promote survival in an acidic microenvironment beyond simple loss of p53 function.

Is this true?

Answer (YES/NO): NO